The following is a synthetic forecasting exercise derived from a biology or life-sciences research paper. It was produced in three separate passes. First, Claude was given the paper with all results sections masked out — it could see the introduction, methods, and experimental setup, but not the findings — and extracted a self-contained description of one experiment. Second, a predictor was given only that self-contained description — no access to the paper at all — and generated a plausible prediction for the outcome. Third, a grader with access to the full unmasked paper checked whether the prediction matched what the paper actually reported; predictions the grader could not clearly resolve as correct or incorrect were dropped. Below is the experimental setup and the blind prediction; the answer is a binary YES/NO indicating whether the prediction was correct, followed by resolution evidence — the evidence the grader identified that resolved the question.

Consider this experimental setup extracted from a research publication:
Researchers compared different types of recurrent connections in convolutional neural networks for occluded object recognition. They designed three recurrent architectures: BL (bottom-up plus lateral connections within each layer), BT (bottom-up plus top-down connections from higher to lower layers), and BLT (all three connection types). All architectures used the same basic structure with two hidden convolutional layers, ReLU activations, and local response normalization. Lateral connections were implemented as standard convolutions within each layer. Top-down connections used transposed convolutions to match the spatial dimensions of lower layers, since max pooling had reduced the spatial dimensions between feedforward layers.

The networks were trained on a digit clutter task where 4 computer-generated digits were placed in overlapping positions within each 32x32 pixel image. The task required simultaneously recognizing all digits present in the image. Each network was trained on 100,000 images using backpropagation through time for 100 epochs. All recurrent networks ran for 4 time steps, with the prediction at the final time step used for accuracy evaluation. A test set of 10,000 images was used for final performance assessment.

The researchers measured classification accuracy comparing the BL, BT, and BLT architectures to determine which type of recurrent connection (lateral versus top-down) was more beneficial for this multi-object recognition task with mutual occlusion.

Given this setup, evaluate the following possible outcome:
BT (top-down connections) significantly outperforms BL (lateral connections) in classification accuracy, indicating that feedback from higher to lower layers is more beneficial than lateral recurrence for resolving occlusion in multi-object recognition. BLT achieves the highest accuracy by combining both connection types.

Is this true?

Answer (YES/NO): NO